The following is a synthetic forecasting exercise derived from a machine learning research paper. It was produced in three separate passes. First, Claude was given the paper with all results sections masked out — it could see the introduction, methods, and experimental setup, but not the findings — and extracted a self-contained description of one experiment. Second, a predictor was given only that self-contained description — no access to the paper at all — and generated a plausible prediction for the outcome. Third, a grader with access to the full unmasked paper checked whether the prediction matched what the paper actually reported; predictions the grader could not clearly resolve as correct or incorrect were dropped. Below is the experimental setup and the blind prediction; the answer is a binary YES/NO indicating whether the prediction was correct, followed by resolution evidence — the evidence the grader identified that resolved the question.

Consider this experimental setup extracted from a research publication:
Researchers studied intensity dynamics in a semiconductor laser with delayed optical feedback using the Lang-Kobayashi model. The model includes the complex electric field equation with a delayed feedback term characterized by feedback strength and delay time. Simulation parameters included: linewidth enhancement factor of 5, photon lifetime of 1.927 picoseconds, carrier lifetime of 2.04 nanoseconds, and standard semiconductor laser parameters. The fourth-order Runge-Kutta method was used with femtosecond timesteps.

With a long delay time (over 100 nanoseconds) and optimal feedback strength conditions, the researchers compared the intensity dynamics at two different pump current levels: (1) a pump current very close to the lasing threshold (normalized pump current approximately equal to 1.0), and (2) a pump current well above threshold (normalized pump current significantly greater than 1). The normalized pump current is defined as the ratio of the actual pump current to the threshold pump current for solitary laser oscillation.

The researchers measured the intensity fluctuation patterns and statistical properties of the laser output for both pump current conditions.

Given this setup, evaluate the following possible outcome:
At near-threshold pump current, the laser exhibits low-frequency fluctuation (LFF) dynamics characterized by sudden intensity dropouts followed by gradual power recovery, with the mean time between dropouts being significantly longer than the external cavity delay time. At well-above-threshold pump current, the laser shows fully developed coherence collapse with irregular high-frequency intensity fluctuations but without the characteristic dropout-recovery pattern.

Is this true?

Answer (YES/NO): NO